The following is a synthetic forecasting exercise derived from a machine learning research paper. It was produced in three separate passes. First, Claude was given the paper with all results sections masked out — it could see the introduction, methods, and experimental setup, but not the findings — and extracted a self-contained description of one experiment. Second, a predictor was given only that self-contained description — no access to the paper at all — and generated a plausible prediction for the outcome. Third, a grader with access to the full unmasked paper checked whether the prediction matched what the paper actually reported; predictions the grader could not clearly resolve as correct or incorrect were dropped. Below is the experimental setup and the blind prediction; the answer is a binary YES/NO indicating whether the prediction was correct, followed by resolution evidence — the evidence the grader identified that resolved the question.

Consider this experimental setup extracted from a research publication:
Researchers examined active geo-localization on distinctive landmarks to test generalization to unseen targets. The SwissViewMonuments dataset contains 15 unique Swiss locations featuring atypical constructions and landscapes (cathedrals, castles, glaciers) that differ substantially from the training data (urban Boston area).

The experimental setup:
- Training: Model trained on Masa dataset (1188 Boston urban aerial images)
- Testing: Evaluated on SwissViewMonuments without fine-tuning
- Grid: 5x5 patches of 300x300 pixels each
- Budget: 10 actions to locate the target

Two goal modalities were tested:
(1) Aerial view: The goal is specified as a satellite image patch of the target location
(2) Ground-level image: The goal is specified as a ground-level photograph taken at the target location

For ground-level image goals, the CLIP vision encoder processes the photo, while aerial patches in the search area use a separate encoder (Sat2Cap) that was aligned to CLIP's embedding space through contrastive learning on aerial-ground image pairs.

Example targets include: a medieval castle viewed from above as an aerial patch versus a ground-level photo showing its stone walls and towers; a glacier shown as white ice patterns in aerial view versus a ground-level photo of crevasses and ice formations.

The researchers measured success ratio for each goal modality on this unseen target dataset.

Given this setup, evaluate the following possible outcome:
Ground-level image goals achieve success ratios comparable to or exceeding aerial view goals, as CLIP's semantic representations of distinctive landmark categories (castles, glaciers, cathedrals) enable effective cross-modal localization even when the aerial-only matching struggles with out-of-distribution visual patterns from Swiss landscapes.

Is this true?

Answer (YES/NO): NO